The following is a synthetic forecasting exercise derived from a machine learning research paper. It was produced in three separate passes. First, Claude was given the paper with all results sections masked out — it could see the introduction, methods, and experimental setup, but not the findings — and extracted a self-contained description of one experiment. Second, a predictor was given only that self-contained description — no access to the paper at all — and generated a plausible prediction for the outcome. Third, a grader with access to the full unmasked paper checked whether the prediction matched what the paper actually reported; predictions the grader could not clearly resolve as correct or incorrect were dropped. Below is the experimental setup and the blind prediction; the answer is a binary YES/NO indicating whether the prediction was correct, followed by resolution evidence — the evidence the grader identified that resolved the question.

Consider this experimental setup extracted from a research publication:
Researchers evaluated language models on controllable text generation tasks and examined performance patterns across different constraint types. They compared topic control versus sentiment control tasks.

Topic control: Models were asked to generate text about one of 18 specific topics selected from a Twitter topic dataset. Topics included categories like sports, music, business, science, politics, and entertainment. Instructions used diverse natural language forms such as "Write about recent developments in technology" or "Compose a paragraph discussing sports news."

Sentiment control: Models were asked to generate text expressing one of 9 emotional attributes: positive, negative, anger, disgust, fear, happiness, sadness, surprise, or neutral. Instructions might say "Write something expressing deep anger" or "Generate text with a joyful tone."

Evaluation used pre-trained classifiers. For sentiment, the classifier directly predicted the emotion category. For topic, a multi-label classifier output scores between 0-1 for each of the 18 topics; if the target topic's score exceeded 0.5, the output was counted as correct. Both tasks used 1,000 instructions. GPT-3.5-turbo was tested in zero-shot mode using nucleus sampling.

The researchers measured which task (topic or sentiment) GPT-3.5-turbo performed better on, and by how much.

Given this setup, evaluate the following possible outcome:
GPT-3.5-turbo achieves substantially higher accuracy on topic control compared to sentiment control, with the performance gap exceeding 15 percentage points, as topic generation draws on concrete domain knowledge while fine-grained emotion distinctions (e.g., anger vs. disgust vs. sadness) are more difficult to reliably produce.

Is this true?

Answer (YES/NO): NO